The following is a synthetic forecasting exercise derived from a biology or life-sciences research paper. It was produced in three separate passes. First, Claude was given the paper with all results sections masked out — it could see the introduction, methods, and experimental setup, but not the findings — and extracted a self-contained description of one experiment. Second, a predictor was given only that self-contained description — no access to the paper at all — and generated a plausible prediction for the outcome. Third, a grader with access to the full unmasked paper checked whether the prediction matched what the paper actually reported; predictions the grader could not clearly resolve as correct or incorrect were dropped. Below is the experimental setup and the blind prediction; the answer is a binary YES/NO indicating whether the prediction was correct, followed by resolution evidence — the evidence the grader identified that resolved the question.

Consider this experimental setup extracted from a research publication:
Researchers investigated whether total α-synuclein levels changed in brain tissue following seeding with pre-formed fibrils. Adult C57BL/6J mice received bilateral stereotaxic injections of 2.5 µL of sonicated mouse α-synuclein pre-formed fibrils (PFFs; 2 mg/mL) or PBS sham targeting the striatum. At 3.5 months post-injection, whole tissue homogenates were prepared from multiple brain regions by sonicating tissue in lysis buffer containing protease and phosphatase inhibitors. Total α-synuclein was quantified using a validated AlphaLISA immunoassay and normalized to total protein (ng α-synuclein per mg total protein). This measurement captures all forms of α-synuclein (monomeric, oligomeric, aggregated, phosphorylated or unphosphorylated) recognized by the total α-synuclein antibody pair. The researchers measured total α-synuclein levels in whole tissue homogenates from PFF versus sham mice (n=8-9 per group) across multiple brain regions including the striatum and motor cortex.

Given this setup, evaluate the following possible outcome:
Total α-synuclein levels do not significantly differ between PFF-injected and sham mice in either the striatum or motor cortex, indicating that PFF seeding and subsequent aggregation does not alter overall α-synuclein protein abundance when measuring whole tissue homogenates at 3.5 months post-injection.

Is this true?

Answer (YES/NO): NO